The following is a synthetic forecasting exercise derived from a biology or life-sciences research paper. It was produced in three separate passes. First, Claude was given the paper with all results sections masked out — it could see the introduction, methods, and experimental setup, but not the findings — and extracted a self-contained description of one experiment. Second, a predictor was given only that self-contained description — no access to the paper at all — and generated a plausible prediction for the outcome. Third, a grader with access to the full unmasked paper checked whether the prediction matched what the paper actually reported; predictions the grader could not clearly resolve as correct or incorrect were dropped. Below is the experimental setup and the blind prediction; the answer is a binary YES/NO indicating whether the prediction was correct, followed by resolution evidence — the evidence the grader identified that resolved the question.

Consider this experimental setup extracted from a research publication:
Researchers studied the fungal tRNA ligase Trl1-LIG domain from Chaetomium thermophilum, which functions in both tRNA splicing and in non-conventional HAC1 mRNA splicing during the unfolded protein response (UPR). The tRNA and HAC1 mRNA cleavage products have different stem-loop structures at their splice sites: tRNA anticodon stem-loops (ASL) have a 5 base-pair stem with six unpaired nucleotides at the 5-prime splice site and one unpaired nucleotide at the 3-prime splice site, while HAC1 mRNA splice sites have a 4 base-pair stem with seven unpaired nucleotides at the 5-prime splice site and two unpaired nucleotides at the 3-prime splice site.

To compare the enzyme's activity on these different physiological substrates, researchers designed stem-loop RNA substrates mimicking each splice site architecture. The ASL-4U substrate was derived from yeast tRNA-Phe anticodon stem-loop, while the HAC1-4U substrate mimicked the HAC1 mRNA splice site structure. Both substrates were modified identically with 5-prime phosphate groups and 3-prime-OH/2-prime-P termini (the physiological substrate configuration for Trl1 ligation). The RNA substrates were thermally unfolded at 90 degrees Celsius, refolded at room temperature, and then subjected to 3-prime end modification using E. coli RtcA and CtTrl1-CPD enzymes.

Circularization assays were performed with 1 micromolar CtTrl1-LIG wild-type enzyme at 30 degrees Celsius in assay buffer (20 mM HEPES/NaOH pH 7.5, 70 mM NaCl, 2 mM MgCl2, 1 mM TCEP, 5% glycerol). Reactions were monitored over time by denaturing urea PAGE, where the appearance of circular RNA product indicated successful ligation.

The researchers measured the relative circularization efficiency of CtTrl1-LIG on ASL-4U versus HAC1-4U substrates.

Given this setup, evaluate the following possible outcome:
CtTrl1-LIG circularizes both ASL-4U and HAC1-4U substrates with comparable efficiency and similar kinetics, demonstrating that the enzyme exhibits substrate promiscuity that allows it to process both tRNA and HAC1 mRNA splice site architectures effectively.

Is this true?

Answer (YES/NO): YES